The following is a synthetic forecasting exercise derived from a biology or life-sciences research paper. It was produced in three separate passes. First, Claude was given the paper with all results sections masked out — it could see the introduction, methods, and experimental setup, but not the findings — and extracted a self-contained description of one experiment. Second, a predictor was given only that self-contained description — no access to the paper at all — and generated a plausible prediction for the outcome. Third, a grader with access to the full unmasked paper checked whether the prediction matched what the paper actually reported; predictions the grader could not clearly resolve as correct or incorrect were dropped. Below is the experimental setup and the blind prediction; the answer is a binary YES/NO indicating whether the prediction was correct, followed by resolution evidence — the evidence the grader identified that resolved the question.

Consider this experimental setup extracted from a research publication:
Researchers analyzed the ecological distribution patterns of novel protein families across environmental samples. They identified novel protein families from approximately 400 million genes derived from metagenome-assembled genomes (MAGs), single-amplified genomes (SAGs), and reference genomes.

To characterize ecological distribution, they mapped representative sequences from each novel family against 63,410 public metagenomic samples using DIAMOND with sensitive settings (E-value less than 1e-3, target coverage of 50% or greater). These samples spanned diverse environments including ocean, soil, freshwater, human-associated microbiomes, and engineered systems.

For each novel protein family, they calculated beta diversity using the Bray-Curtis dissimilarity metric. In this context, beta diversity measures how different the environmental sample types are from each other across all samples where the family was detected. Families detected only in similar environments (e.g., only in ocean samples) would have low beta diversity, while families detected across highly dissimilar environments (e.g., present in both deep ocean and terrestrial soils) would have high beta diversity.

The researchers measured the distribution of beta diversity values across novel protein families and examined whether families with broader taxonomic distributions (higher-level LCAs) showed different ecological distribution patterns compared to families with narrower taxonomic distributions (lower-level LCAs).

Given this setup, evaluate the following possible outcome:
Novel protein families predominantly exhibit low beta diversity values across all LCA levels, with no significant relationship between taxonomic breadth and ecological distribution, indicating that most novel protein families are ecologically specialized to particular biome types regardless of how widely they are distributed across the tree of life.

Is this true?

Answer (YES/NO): NO